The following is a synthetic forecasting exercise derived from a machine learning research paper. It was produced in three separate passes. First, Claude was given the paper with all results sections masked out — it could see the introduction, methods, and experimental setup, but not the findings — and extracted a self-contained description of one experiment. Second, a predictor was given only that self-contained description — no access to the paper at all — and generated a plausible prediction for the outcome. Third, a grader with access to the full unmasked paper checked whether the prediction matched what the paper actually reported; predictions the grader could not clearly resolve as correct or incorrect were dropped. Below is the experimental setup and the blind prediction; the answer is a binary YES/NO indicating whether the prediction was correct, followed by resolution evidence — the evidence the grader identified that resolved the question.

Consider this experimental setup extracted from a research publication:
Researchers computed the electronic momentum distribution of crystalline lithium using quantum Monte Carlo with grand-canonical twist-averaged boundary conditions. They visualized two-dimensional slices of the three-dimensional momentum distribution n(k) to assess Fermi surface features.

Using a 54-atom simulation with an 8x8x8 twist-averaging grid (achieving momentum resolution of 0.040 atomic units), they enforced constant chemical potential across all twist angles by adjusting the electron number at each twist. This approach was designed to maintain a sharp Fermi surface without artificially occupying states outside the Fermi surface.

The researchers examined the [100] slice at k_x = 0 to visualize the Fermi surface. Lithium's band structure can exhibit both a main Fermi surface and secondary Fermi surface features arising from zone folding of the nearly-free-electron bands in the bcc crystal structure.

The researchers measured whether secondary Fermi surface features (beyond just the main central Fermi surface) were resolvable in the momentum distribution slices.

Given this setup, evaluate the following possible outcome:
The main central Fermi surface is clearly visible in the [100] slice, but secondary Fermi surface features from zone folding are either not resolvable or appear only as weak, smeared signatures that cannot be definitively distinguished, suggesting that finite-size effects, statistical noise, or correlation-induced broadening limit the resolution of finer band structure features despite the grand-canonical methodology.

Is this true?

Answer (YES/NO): NO